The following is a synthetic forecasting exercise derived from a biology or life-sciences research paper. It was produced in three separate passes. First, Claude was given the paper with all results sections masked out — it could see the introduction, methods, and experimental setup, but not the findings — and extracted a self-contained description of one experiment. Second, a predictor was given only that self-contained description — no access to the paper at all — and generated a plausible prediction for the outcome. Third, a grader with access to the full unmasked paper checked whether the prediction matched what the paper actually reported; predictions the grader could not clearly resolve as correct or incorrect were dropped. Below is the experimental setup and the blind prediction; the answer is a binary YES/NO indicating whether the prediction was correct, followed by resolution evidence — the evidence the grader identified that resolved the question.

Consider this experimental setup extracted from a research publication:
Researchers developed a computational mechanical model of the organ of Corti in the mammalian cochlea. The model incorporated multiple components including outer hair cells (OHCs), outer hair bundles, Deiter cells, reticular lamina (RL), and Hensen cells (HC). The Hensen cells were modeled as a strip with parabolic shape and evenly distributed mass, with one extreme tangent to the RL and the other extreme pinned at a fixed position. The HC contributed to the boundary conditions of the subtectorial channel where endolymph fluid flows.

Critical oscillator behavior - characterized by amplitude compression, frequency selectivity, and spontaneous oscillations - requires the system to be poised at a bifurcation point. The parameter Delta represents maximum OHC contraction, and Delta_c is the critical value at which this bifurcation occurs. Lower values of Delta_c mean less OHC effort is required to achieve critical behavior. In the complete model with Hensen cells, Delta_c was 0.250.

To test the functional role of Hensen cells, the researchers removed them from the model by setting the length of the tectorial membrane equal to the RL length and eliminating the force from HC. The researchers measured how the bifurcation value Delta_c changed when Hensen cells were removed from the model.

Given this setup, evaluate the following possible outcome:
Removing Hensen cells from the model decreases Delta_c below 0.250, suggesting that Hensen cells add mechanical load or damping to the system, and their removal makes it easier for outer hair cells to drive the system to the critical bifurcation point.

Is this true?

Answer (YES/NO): NO